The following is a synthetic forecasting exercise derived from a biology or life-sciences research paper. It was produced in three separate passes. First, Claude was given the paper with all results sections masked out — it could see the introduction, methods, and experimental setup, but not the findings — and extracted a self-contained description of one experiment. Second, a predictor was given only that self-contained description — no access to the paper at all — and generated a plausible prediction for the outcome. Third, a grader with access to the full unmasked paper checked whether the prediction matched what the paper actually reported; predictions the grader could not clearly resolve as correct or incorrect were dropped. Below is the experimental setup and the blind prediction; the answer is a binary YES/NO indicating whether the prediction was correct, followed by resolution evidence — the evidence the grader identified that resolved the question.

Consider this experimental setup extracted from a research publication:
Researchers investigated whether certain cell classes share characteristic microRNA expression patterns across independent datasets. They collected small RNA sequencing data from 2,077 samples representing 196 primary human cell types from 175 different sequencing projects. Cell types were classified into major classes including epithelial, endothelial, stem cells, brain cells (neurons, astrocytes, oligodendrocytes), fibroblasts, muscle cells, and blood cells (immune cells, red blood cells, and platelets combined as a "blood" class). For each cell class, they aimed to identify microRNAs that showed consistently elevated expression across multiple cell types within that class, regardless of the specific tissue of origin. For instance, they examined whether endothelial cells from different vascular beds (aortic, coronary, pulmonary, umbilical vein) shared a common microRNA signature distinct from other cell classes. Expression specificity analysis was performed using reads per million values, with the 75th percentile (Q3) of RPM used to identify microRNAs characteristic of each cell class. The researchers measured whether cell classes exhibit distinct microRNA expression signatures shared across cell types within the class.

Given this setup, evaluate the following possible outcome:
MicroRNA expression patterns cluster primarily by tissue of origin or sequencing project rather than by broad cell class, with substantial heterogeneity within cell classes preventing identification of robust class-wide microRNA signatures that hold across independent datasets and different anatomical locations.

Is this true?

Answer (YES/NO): NO